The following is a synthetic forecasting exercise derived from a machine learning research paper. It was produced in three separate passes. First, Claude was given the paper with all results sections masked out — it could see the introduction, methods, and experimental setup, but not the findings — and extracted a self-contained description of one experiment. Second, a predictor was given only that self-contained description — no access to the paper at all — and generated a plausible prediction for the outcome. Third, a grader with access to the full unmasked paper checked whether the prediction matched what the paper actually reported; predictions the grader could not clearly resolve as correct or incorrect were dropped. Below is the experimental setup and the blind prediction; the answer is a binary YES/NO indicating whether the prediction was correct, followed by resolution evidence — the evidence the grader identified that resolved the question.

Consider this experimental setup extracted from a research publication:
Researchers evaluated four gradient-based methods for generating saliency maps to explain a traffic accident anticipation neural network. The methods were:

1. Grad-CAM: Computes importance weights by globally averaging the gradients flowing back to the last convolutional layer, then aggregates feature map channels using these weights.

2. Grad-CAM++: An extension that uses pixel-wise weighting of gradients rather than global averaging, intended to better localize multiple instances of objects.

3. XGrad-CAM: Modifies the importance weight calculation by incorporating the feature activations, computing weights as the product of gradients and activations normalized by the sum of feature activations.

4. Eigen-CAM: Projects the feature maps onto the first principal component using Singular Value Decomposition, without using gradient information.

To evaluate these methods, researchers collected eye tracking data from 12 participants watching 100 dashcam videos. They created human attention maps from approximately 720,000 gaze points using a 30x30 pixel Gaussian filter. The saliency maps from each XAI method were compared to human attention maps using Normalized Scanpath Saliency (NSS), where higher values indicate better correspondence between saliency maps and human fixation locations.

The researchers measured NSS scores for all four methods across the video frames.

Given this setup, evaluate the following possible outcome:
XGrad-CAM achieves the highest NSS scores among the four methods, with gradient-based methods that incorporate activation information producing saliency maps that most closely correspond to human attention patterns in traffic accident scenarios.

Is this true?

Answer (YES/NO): NO